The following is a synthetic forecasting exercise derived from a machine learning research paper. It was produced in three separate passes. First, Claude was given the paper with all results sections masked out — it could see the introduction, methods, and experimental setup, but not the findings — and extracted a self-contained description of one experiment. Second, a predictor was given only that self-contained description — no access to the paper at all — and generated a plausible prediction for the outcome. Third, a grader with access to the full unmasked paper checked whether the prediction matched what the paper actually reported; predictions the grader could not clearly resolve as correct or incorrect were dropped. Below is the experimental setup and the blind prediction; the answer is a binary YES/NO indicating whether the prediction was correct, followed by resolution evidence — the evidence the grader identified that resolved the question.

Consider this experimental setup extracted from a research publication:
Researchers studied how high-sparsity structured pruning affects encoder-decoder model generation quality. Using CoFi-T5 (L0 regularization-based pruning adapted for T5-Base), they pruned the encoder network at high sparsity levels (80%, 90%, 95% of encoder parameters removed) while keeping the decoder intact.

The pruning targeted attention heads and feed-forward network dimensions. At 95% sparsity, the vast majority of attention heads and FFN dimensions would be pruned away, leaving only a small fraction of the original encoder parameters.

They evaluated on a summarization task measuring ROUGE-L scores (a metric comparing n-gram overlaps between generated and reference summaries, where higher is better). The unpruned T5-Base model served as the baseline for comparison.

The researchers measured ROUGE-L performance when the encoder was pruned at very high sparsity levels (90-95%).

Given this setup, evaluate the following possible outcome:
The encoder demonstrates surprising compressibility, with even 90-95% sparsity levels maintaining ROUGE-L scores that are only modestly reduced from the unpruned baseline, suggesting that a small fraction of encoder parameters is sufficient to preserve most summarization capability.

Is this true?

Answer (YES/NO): NO